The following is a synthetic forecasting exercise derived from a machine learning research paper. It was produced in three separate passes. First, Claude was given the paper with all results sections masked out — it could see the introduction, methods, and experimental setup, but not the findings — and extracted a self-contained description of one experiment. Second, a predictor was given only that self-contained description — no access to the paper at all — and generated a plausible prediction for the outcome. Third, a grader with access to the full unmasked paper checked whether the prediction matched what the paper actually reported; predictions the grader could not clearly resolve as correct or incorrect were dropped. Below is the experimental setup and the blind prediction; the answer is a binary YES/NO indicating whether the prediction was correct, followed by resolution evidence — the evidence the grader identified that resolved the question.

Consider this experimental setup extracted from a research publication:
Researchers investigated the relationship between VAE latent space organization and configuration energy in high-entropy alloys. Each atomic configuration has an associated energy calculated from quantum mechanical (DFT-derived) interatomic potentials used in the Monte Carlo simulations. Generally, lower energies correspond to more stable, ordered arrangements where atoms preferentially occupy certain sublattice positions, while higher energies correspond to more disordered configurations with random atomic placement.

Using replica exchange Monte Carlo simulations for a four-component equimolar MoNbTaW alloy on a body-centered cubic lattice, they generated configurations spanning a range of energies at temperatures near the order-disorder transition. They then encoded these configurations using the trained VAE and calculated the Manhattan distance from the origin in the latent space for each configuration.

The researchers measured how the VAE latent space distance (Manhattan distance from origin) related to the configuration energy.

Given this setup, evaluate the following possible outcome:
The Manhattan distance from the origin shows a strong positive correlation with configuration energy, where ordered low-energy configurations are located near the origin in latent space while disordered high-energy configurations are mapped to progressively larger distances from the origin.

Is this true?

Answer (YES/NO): NO